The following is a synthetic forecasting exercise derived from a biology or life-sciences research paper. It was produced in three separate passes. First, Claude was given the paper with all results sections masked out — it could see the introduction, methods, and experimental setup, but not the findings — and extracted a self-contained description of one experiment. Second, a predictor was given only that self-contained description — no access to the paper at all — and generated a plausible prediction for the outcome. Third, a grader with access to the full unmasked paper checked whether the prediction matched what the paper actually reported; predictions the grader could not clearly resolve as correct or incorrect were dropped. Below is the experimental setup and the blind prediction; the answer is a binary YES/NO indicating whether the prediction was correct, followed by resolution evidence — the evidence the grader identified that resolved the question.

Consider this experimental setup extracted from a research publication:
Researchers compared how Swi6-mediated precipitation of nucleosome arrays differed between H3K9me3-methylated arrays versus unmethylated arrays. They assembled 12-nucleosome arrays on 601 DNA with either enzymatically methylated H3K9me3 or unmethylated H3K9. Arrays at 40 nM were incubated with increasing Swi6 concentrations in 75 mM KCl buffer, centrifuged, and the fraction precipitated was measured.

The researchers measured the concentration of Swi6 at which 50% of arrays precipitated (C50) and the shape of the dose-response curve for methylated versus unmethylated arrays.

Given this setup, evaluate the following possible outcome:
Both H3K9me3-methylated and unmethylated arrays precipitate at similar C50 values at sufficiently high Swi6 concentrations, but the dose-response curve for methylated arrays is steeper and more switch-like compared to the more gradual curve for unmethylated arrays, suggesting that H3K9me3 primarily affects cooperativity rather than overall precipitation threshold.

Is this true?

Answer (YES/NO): NO